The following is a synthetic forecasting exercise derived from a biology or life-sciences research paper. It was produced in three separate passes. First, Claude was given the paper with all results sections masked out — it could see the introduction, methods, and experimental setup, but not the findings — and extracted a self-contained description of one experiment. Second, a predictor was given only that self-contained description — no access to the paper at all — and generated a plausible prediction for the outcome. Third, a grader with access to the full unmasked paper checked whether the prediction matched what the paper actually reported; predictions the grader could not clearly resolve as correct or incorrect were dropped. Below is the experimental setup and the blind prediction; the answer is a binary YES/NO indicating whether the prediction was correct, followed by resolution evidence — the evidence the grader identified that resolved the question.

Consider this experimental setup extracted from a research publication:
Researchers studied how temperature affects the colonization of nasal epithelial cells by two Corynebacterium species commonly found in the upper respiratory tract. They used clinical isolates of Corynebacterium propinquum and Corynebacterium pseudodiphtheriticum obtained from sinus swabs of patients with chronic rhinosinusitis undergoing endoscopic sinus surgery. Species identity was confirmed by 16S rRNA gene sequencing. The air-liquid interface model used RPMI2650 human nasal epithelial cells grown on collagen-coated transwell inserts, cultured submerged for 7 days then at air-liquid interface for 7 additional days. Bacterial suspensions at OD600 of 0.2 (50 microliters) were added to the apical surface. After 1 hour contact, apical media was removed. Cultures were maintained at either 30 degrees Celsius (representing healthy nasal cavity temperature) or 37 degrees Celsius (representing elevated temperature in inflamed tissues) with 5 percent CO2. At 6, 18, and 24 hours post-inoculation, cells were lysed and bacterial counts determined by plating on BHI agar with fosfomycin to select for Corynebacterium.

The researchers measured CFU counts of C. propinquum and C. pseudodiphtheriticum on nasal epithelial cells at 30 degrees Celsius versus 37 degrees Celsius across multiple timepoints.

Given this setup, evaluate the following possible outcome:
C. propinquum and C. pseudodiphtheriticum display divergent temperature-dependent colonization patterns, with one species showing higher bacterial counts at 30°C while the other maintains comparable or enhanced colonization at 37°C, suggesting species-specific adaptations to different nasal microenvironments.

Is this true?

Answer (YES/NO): NO